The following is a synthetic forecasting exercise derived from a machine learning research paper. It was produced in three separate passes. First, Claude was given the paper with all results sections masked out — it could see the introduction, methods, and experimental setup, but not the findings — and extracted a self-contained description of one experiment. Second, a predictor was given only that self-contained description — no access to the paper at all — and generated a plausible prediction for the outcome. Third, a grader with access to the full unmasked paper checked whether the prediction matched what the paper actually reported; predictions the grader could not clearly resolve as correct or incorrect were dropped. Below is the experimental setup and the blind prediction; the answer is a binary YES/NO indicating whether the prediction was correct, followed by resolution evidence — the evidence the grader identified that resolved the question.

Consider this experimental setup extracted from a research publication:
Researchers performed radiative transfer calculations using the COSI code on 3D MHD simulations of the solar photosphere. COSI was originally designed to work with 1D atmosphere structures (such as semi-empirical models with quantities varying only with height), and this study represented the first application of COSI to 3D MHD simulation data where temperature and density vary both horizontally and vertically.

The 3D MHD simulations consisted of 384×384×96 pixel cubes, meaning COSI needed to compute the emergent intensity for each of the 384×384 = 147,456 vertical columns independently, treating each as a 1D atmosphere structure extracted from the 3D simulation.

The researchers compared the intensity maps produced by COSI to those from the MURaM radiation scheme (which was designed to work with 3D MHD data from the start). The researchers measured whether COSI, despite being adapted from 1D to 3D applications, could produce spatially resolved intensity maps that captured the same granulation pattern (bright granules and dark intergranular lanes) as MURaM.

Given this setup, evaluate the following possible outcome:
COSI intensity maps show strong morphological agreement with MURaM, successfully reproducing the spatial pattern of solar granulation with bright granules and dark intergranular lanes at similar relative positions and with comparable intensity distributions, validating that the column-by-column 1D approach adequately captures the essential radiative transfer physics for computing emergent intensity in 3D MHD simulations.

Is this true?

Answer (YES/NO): YES